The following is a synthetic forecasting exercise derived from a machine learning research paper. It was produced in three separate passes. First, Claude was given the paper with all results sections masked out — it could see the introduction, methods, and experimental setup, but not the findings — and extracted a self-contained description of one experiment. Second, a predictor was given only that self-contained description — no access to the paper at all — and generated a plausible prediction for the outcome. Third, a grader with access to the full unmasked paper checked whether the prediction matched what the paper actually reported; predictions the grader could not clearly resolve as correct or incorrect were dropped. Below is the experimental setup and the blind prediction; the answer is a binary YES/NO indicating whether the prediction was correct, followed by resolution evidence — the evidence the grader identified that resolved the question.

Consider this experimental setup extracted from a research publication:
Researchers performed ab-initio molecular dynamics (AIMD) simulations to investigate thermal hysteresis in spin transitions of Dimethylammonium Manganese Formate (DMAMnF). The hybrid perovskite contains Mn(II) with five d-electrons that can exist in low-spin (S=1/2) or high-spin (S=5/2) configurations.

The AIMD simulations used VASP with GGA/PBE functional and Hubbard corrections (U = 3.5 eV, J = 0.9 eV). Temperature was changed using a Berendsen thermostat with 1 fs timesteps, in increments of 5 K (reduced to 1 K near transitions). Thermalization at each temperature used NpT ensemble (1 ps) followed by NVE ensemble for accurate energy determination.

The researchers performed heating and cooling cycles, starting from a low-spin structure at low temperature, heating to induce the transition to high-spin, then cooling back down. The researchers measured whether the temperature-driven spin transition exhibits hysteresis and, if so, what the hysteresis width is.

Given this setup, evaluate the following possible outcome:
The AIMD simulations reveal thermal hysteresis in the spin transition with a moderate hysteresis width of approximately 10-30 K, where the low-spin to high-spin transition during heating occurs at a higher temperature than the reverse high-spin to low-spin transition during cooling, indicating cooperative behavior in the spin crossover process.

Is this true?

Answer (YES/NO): NO